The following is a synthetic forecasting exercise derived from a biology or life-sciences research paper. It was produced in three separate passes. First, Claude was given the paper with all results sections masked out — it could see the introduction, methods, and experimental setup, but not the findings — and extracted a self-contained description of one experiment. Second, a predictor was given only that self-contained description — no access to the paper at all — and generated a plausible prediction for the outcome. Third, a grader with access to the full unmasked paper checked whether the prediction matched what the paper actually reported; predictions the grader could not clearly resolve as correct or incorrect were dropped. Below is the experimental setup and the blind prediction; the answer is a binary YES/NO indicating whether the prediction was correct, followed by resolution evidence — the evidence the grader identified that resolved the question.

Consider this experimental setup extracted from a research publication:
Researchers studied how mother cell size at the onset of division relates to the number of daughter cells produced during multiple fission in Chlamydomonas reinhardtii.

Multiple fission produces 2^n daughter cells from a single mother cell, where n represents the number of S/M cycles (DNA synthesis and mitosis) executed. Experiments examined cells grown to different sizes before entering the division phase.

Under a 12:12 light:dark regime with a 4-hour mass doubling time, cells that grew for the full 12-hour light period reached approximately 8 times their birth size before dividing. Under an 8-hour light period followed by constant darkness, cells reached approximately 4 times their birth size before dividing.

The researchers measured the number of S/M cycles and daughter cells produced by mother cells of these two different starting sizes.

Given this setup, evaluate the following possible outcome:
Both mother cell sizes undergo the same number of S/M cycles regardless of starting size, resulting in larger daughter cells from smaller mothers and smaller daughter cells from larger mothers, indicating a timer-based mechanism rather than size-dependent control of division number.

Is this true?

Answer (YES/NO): NO